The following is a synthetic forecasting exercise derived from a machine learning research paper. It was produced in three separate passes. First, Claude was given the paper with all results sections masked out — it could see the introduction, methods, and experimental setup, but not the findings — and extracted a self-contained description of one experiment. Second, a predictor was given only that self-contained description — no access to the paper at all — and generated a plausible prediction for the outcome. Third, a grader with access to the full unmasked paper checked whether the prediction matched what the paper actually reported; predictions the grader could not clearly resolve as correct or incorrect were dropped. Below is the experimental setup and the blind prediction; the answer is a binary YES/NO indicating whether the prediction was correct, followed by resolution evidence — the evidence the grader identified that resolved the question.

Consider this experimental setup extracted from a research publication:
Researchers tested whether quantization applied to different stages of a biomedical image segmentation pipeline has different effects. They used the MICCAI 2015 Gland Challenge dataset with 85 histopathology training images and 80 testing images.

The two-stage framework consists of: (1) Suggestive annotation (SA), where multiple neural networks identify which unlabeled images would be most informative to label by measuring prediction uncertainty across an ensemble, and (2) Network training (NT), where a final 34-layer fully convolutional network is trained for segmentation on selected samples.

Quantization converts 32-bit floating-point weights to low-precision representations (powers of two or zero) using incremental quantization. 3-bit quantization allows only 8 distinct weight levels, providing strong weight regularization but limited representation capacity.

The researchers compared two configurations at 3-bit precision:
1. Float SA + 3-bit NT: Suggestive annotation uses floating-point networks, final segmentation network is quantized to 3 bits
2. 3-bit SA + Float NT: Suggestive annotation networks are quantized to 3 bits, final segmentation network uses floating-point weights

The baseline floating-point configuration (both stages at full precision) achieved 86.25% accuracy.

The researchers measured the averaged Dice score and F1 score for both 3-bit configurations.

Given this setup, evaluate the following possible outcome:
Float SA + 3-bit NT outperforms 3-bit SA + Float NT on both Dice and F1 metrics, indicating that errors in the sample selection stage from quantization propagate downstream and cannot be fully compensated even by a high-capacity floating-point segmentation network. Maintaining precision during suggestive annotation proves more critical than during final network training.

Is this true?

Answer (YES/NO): NO